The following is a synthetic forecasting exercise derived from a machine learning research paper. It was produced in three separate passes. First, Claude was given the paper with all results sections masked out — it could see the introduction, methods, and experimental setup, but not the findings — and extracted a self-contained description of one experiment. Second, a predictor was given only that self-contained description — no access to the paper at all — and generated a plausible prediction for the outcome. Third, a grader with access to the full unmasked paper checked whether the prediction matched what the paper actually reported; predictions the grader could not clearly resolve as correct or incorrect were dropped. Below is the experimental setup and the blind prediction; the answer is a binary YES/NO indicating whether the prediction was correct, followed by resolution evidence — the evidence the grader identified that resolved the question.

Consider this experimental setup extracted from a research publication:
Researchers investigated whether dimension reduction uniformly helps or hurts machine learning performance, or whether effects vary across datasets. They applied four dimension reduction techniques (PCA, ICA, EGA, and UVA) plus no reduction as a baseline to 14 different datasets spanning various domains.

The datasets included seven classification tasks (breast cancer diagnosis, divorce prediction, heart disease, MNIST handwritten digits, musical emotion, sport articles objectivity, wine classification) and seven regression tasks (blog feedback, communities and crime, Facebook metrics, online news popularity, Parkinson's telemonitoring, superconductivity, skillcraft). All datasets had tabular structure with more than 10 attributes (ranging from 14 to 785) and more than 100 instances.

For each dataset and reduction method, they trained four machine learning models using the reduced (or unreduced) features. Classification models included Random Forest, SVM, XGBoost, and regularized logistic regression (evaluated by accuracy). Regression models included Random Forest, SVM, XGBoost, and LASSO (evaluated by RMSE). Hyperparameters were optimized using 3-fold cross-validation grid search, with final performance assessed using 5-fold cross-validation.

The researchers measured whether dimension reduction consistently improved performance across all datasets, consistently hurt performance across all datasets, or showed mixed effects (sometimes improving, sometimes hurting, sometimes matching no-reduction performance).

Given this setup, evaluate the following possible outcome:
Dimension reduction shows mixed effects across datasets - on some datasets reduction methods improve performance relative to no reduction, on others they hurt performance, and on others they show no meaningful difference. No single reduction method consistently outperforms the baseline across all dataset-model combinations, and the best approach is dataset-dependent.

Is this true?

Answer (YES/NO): YES